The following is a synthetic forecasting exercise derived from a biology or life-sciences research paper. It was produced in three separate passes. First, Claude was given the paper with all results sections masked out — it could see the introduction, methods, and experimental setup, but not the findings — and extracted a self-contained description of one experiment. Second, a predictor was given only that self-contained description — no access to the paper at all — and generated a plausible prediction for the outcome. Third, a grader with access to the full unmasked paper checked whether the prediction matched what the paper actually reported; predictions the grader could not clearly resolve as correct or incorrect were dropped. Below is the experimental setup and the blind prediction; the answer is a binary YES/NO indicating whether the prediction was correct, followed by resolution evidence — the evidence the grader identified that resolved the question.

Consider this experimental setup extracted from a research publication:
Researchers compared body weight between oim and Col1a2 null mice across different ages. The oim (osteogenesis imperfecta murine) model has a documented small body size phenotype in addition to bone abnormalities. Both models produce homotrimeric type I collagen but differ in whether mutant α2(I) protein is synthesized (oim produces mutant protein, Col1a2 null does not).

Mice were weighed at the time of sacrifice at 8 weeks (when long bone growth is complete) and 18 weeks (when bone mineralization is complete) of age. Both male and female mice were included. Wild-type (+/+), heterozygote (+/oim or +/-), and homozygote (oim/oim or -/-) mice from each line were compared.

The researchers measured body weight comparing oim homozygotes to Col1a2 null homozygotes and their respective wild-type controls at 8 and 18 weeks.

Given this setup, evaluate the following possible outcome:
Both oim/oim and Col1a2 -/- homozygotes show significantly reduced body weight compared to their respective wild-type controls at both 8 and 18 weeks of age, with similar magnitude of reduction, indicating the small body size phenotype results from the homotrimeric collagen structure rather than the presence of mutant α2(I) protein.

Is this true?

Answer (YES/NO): NO